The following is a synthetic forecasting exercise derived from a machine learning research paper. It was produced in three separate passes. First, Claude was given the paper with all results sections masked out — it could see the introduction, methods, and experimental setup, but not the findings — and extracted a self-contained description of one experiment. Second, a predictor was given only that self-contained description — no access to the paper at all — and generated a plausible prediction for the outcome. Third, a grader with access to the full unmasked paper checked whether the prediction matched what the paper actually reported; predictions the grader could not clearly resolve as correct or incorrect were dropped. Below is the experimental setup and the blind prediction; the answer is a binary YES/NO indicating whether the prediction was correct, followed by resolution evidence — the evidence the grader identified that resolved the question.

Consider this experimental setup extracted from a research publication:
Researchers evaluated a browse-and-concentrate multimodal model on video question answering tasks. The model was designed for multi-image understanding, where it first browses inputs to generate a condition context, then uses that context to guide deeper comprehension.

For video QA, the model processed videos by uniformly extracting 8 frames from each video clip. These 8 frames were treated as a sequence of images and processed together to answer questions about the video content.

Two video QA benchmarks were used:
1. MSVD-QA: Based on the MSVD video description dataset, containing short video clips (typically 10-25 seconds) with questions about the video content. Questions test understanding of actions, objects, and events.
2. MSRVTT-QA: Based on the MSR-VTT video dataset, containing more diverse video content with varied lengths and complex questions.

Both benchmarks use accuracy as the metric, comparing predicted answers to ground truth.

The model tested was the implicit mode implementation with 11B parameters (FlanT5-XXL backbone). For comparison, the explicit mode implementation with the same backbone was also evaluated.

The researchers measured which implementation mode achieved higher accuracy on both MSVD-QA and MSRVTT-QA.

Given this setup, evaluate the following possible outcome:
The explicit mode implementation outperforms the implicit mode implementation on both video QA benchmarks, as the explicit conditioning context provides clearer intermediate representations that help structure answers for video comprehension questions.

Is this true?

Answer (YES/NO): NO